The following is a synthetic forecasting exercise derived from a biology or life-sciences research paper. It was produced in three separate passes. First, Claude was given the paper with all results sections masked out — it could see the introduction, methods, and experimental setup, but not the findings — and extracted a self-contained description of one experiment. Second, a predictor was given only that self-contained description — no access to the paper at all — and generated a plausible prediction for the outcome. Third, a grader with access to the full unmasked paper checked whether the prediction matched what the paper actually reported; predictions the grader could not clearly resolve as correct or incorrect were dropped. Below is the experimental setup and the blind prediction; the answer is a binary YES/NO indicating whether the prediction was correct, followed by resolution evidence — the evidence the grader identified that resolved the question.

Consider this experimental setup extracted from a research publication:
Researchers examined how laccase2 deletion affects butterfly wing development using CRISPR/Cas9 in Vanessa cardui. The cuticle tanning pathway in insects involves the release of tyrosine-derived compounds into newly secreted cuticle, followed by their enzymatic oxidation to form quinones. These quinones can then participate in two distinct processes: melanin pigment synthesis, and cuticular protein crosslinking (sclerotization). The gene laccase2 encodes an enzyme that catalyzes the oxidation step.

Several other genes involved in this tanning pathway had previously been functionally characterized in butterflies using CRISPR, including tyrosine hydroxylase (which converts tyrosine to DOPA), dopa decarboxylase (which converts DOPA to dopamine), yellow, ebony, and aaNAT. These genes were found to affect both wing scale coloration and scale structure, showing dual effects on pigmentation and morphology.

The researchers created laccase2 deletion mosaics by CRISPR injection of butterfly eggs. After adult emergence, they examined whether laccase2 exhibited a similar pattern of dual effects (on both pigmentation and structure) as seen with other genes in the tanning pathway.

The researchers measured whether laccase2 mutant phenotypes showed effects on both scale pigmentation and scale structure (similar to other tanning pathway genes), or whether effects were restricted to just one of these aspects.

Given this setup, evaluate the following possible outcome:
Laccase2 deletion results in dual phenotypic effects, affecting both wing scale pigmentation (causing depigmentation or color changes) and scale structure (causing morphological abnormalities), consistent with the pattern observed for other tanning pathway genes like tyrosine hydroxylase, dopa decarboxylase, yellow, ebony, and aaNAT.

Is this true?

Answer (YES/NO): YES